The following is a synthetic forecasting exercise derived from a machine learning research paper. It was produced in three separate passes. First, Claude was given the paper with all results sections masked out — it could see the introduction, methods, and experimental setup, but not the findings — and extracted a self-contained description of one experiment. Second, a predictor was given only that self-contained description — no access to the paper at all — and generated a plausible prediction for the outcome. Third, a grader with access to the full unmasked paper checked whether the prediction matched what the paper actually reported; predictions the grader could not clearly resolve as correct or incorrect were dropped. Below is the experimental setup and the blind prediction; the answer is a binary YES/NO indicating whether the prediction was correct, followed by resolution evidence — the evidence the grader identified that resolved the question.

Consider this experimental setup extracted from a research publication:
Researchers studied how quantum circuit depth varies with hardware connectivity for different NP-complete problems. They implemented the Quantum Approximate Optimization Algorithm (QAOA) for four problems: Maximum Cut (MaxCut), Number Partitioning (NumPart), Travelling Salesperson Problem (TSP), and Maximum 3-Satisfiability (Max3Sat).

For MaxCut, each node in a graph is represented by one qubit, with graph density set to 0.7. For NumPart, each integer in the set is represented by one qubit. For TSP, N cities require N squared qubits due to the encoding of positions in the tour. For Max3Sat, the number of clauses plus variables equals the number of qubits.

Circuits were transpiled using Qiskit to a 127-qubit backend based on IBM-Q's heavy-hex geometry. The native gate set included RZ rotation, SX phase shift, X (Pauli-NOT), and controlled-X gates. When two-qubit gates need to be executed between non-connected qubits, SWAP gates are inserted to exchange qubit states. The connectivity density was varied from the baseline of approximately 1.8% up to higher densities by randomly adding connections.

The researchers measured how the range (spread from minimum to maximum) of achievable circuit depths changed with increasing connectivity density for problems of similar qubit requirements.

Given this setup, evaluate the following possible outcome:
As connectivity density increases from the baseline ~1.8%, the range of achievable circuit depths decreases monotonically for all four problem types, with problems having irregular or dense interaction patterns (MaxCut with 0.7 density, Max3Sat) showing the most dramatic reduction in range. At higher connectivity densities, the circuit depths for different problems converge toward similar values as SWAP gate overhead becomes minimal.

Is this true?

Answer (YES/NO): NO